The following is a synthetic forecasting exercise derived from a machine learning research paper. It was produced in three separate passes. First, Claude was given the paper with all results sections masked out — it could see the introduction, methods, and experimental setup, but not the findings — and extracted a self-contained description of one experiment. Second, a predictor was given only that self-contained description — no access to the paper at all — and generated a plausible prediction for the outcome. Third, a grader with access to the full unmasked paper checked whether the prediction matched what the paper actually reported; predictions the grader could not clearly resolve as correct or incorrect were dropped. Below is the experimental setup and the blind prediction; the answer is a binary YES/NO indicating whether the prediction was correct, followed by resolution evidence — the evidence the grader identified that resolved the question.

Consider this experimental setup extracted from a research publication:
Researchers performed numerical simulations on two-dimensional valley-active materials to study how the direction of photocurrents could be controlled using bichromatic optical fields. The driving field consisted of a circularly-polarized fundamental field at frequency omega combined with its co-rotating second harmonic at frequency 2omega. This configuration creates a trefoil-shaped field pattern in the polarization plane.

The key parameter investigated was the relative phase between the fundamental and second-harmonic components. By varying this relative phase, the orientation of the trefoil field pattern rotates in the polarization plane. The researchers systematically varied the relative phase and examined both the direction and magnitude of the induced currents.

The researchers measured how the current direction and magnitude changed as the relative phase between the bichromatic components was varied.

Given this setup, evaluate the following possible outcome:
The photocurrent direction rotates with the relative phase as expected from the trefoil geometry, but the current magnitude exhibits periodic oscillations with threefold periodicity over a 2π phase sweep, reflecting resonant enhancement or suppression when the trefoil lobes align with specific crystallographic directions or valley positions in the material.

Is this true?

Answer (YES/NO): NO